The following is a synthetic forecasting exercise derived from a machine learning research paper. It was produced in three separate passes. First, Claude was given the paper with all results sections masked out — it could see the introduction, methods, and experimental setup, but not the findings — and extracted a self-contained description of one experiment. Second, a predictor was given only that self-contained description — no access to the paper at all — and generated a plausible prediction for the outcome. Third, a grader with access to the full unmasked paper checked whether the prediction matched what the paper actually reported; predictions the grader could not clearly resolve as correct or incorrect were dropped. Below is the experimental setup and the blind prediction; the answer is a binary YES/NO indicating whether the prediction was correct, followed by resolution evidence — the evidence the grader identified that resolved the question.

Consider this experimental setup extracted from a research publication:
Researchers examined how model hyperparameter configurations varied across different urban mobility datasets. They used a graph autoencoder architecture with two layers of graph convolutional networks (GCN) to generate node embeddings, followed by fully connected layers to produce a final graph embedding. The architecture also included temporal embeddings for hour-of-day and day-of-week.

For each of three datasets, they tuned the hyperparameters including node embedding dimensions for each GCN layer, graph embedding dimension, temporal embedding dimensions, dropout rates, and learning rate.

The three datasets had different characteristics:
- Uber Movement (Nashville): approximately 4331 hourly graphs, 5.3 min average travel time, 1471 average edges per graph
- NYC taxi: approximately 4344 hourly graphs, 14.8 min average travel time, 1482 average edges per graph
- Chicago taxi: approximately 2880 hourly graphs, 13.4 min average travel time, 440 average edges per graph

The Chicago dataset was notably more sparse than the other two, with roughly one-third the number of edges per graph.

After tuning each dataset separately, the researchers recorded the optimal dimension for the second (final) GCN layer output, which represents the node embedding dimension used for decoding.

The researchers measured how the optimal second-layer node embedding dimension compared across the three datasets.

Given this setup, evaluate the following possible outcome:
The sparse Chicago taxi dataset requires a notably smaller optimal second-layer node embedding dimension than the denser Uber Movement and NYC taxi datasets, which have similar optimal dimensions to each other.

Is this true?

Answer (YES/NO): NO